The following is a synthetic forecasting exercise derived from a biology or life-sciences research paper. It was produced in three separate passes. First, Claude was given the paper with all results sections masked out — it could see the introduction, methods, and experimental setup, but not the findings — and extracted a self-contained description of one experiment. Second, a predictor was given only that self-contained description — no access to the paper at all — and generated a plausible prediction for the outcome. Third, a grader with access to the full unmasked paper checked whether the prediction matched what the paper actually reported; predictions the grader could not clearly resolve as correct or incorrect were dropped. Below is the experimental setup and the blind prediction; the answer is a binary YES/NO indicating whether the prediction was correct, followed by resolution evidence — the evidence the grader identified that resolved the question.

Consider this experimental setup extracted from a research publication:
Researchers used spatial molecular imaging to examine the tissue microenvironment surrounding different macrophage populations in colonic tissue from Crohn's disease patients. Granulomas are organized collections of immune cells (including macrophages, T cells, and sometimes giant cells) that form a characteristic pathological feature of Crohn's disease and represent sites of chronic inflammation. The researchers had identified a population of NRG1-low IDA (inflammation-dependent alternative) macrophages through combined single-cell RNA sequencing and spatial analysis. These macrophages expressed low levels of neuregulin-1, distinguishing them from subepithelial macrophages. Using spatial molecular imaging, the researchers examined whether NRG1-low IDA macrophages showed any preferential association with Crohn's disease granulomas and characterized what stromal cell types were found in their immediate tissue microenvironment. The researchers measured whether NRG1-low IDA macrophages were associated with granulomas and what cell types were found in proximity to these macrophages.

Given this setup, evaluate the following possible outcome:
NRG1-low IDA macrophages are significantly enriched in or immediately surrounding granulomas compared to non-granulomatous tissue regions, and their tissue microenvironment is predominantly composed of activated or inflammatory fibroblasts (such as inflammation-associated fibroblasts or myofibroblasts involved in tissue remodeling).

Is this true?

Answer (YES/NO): NO